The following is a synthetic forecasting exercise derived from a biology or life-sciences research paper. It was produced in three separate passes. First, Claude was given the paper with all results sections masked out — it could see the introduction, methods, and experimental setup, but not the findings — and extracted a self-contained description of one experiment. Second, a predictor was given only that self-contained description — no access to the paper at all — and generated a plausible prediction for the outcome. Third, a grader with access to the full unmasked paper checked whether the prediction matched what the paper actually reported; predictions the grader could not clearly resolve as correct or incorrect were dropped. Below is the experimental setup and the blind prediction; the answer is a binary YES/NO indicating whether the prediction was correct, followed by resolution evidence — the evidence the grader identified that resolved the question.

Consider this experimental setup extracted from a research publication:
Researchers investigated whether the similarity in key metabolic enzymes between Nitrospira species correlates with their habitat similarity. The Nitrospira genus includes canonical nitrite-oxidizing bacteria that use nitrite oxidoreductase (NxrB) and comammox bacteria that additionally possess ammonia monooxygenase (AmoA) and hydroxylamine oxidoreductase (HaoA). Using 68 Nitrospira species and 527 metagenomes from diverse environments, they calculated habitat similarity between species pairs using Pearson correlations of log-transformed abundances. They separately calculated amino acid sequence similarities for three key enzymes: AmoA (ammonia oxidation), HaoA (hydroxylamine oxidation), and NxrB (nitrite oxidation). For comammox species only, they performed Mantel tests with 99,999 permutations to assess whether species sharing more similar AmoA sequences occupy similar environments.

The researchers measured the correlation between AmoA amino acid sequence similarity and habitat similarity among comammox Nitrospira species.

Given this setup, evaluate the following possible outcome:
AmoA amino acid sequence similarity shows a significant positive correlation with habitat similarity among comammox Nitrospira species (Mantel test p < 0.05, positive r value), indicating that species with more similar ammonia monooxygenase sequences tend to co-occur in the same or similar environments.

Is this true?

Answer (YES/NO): YES